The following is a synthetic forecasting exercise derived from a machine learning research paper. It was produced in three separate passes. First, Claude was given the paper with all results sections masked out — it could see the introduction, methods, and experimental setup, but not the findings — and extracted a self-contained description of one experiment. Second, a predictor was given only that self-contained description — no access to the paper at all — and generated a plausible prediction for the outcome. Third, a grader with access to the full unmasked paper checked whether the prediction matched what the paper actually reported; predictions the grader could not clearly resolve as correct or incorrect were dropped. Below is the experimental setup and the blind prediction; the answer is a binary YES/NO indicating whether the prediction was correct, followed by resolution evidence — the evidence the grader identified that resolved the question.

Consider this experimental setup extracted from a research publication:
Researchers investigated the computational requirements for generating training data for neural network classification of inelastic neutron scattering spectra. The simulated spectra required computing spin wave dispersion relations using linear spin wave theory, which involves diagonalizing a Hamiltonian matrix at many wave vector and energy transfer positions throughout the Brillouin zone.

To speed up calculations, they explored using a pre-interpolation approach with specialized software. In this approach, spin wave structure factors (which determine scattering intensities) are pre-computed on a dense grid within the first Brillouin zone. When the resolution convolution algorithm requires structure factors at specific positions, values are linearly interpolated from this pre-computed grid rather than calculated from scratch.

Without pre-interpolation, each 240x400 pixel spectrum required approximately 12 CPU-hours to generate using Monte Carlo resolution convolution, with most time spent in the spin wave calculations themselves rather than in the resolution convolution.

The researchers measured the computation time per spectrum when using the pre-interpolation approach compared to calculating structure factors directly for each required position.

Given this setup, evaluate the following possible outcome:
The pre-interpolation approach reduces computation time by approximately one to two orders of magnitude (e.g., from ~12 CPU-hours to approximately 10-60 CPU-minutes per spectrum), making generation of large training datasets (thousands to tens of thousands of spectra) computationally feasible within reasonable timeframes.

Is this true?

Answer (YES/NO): YES